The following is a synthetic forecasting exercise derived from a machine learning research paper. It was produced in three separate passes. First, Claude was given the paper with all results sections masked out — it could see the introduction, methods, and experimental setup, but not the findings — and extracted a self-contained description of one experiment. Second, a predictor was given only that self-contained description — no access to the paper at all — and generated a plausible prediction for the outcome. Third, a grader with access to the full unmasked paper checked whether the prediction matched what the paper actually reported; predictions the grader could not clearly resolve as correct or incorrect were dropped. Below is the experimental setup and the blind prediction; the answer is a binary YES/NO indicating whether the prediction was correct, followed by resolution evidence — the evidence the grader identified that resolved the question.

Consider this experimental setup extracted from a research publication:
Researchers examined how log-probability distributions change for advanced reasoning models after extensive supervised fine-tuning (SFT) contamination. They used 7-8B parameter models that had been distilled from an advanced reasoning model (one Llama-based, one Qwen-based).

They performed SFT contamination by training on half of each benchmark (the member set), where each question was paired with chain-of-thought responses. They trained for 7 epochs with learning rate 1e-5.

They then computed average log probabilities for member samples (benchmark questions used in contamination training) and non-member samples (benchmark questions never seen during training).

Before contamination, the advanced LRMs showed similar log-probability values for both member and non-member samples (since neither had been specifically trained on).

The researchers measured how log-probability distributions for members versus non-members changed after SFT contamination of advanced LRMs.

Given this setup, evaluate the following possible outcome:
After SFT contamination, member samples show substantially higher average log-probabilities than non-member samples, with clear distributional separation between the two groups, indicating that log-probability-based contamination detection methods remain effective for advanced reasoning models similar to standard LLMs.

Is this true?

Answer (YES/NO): NO